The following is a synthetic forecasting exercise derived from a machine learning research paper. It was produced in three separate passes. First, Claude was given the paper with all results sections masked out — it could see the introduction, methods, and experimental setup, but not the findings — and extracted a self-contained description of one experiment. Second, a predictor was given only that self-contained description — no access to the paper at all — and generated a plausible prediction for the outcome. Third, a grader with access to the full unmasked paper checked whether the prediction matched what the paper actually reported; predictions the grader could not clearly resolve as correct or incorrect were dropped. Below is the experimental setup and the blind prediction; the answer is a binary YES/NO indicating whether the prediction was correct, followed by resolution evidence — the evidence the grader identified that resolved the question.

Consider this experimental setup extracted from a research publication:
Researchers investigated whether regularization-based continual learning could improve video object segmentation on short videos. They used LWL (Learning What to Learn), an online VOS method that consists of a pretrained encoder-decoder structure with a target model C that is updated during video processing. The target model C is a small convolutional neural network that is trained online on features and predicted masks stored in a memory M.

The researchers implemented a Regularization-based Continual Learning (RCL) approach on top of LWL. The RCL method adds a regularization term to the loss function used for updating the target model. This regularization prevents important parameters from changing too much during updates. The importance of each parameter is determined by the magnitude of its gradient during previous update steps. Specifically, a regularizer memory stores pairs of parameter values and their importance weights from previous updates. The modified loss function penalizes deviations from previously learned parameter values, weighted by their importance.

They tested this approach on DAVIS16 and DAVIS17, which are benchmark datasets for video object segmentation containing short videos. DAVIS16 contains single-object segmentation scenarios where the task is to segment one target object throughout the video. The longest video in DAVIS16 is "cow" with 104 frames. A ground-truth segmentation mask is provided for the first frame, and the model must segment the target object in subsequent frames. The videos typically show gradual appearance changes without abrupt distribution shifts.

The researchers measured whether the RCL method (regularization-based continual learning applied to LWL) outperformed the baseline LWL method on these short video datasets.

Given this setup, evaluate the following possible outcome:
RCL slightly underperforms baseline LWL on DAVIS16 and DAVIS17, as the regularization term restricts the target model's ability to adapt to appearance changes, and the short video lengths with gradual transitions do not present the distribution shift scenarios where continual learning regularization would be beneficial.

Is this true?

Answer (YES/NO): NO